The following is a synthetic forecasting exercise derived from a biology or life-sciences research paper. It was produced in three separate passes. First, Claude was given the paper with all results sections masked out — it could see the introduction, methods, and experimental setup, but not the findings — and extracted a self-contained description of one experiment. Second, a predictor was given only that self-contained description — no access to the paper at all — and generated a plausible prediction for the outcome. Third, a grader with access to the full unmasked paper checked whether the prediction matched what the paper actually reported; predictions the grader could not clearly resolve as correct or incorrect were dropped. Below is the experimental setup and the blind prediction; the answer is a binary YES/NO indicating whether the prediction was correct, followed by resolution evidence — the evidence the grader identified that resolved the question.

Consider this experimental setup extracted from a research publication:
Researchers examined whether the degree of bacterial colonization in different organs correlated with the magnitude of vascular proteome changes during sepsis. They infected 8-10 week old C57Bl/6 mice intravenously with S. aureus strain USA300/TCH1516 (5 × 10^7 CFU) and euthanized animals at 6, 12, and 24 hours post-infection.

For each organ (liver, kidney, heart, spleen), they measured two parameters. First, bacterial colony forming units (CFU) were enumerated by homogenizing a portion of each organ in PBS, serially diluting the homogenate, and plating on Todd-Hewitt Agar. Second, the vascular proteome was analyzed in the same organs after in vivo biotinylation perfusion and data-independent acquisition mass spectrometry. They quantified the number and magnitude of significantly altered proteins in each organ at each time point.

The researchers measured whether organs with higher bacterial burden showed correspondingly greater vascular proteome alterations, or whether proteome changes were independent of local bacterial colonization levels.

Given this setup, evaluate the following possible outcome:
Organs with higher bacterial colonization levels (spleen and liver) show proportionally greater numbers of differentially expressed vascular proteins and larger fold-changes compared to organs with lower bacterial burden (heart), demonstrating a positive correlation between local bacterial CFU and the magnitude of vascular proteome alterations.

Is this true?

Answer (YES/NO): NO